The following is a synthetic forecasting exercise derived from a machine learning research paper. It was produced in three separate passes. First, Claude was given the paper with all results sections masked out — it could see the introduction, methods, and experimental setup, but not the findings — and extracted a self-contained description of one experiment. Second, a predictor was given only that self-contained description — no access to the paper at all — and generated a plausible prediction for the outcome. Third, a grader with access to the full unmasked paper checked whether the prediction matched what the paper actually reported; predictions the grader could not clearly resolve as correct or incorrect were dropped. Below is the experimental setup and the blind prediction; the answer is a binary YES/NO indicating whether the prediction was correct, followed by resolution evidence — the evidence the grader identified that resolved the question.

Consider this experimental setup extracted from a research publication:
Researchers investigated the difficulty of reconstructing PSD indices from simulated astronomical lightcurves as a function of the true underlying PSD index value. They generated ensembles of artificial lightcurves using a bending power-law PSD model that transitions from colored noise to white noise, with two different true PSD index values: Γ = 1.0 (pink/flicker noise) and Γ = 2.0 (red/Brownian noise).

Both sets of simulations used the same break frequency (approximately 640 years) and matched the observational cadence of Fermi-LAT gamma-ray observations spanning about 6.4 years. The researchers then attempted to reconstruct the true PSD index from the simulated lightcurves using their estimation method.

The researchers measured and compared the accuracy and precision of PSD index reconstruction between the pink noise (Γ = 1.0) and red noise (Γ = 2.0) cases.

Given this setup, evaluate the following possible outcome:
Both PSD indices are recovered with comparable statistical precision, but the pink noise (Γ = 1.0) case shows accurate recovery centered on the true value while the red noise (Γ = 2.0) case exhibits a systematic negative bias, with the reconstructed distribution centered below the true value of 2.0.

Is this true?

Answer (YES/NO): NO